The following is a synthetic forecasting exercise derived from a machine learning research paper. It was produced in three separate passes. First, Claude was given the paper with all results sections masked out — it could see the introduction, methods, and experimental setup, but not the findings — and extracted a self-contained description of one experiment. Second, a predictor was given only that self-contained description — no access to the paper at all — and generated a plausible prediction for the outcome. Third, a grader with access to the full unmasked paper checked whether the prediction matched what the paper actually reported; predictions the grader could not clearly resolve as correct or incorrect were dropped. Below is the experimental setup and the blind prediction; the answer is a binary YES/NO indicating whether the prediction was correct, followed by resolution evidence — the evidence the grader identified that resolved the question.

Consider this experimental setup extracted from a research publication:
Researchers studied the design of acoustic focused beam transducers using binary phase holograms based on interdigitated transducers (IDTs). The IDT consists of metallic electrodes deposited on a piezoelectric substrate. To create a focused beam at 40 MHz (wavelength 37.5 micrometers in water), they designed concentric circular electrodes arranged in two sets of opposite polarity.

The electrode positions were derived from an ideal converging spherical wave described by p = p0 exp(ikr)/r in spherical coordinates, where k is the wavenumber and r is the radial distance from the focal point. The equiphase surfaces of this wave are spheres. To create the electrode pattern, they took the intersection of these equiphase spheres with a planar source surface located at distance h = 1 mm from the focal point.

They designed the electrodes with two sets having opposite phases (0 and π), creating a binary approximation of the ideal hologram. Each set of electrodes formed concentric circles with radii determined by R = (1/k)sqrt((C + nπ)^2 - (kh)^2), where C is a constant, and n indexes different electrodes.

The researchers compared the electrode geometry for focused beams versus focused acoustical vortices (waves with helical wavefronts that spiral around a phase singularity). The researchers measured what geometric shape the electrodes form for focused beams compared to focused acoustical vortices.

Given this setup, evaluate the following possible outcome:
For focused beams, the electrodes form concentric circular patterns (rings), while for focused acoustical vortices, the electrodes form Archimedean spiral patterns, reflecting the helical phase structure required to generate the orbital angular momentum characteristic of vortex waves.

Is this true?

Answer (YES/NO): YES